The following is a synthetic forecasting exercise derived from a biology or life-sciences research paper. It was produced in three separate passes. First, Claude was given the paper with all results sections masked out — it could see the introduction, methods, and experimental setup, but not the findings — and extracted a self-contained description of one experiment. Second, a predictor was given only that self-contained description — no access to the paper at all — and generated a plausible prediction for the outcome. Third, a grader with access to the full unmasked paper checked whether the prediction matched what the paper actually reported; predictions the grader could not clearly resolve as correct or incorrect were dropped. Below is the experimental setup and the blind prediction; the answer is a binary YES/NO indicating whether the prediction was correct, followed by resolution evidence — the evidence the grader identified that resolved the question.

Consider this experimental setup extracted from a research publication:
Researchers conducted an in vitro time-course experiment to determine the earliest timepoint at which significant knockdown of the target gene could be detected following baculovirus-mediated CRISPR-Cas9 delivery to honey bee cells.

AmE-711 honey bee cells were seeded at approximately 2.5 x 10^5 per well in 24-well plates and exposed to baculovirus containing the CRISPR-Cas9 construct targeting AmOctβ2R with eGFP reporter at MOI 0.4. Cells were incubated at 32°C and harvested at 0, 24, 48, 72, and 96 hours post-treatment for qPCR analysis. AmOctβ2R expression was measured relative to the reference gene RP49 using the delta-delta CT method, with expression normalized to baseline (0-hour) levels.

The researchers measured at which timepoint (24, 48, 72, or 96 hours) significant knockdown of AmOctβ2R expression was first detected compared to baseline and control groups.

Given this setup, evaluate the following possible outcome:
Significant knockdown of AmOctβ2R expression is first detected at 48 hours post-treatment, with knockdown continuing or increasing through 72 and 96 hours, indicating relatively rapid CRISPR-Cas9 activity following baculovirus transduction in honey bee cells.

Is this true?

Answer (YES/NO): NO